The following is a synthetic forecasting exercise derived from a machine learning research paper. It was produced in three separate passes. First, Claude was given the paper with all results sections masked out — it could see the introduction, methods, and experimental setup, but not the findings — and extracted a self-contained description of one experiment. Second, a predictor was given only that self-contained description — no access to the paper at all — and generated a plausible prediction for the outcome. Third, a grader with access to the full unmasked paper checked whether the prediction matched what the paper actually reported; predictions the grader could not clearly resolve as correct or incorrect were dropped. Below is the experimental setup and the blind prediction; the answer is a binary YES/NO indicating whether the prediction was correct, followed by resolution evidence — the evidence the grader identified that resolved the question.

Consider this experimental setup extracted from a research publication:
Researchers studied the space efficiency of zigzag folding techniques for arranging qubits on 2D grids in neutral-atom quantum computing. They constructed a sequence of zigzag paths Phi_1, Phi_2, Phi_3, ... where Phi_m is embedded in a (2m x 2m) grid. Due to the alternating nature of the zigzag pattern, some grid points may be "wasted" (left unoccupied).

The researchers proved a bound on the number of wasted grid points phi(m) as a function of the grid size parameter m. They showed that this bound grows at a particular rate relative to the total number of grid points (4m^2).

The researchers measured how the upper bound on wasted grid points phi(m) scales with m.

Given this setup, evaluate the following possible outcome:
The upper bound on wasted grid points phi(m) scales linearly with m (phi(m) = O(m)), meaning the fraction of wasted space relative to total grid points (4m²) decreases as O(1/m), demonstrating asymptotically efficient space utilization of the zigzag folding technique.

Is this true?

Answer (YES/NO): YES